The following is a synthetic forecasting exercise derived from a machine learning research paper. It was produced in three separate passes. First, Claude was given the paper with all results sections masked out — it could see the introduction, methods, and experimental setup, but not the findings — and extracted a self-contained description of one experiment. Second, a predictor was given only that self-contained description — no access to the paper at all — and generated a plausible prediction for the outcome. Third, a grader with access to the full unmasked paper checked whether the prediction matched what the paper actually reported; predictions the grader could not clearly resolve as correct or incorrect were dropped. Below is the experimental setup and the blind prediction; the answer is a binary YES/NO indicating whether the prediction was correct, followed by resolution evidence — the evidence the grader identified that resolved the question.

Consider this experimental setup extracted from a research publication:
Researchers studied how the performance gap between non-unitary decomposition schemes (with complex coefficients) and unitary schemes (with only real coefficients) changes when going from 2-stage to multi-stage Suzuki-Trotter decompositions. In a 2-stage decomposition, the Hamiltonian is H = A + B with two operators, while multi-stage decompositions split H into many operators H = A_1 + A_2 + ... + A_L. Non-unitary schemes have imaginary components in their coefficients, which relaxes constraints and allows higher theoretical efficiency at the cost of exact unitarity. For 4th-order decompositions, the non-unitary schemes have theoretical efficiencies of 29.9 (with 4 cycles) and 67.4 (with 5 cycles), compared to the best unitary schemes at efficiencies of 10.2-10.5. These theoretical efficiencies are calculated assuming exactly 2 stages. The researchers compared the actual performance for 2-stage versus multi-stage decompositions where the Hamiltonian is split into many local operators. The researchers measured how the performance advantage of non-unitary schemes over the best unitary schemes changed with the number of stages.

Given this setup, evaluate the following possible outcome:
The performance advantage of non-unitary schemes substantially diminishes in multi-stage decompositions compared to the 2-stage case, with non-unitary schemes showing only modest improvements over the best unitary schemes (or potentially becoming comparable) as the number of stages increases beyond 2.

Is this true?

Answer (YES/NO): NO